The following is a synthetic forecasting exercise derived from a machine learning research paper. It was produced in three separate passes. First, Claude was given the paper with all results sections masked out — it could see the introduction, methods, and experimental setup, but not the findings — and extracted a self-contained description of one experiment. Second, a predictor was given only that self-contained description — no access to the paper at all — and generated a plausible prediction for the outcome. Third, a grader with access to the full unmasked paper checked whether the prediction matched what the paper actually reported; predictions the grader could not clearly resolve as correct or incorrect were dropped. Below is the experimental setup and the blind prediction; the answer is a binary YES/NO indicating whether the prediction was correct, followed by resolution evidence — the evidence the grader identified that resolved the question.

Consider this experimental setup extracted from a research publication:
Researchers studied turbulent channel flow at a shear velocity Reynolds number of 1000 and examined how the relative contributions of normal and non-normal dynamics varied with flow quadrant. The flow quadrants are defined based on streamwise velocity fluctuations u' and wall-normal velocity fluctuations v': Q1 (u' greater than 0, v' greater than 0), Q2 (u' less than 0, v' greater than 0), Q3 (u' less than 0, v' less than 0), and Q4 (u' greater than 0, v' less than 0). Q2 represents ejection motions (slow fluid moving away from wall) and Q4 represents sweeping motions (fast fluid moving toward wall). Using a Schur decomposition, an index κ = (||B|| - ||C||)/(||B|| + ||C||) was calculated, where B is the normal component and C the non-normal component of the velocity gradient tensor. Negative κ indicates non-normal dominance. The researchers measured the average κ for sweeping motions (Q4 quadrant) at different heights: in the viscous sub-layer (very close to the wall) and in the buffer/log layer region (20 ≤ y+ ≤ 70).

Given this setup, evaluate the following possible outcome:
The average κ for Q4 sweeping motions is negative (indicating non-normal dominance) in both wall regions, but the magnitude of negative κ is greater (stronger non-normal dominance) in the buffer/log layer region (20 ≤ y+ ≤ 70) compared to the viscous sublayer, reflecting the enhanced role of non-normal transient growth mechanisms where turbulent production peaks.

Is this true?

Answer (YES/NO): NO